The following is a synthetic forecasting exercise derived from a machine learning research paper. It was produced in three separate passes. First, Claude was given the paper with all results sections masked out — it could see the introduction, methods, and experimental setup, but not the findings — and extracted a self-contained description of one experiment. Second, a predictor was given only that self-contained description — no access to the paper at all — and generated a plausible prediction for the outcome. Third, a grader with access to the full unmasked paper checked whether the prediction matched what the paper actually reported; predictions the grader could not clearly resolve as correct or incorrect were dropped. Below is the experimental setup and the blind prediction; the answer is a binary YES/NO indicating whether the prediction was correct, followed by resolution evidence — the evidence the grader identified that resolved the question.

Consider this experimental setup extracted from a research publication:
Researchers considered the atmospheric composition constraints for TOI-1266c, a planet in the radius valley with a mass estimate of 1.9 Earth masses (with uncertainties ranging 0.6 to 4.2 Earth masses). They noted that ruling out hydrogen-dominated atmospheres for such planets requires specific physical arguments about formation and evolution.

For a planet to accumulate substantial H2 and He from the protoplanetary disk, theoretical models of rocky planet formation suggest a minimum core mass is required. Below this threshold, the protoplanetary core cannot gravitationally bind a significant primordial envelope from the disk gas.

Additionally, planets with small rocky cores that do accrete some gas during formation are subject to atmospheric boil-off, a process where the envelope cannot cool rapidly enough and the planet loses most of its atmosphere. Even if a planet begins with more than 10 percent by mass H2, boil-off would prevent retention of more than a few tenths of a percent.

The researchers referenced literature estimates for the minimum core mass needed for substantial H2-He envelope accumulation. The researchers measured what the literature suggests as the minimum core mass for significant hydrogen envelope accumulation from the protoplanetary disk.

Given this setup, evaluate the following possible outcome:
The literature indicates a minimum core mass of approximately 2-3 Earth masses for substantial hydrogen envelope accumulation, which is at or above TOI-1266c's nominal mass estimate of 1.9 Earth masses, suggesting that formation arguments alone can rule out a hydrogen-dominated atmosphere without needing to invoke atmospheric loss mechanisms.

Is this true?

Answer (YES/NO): NO